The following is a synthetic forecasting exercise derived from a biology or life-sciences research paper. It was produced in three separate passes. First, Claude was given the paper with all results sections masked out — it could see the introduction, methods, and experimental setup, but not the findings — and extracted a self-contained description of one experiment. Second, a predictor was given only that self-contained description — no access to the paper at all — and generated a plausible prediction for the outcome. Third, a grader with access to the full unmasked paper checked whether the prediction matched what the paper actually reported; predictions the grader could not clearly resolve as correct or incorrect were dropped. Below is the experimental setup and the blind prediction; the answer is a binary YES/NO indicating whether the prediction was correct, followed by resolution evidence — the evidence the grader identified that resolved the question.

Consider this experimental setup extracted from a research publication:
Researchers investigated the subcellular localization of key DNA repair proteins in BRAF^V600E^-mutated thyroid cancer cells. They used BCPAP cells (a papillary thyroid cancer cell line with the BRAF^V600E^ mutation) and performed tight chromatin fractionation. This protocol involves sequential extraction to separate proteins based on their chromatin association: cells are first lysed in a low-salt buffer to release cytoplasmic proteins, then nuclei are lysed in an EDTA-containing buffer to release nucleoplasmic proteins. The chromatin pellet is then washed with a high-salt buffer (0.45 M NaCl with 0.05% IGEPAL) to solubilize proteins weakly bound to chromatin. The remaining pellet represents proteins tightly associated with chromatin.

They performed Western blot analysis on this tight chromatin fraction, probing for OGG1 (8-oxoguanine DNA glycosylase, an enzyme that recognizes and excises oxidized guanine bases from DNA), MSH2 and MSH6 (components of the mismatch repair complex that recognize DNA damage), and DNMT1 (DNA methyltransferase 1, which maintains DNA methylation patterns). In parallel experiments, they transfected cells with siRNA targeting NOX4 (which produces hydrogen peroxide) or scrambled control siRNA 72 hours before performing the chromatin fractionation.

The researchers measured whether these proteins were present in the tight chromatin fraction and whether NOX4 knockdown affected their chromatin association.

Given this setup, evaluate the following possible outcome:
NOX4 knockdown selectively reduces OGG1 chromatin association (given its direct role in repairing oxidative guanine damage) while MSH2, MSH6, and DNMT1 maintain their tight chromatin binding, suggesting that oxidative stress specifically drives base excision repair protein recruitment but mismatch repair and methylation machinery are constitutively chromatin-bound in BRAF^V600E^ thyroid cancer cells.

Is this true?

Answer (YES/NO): NO